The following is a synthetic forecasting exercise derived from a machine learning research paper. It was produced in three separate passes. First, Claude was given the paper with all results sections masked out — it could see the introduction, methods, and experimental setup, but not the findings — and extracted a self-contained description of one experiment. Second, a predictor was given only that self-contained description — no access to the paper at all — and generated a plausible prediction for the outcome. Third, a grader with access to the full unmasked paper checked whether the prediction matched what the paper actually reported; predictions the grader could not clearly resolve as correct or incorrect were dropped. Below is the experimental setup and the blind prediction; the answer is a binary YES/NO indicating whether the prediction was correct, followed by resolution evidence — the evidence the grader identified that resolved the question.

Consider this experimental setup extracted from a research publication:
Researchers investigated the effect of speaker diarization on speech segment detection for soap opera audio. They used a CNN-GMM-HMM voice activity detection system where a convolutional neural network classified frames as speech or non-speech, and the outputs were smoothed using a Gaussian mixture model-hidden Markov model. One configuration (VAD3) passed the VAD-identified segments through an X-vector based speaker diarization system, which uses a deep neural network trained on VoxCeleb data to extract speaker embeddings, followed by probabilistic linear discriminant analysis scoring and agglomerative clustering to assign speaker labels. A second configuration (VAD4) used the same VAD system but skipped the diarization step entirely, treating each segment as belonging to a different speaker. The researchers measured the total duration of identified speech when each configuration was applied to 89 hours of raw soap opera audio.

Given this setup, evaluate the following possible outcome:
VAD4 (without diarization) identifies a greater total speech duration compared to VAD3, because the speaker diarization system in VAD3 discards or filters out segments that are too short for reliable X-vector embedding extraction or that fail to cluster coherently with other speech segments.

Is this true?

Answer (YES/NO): YES